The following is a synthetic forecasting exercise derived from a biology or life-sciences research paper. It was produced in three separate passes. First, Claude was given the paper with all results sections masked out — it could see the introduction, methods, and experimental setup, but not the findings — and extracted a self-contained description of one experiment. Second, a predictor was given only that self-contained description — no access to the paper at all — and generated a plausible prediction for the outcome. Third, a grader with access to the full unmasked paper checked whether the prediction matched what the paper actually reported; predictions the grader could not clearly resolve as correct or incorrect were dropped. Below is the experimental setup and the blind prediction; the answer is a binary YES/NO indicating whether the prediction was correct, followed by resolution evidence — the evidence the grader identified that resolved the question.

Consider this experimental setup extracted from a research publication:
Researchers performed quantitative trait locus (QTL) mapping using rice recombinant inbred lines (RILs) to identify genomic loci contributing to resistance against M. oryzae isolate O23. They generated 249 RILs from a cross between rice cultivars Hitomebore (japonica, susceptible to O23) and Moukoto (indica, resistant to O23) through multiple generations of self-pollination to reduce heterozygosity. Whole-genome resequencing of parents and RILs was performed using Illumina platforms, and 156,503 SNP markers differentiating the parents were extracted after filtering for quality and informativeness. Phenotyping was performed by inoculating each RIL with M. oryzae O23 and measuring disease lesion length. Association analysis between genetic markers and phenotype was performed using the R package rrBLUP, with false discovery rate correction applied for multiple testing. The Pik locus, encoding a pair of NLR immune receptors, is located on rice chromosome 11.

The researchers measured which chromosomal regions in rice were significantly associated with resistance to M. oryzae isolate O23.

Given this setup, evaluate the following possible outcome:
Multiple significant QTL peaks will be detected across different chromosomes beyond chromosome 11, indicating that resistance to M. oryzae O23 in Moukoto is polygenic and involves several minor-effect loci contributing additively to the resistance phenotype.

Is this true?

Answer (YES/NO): NO